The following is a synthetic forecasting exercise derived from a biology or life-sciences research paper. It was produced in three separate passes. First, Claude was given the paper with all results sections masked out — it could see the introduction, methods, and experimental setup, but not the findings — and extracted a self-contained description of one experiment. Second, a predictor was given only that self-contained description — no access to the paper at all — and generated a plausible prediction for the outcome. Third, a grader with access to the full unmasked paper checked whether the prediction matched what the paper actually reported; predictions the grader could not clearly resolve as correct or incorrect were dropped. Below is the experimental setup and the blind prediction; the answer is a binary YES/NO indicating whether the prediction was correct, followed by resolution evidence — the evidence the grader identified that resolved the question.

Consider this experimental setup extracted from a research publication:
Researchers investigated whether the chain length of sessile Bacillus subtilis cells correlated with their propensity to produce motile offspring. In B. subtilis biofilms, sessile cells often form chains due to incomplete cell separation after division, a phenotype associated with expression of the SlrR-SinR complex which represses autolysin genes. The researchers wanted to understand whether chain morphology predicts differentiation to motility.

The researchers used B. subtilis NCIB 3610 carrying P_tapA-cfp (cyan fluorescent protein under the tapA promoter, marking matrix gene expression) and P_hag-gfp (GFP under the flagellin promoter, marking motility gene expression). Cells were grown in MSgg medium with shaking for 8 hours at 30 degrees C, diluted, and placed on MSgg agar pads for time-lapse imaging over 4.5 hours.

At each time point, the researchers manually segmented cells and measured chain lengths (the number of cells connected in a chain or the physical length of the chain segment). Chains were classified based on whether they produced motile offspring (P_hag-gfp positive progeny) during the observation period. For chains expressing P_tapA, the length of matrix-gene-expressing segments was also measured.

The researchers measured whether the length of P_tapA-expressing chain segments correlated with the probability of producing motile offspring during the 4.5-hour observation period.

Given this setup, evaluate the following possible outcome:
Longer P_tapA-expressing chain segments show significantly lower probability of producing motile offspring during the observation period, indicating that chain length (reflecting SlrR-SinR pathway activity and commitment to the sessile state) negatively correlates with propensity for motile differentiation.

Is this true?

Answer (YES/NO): YES